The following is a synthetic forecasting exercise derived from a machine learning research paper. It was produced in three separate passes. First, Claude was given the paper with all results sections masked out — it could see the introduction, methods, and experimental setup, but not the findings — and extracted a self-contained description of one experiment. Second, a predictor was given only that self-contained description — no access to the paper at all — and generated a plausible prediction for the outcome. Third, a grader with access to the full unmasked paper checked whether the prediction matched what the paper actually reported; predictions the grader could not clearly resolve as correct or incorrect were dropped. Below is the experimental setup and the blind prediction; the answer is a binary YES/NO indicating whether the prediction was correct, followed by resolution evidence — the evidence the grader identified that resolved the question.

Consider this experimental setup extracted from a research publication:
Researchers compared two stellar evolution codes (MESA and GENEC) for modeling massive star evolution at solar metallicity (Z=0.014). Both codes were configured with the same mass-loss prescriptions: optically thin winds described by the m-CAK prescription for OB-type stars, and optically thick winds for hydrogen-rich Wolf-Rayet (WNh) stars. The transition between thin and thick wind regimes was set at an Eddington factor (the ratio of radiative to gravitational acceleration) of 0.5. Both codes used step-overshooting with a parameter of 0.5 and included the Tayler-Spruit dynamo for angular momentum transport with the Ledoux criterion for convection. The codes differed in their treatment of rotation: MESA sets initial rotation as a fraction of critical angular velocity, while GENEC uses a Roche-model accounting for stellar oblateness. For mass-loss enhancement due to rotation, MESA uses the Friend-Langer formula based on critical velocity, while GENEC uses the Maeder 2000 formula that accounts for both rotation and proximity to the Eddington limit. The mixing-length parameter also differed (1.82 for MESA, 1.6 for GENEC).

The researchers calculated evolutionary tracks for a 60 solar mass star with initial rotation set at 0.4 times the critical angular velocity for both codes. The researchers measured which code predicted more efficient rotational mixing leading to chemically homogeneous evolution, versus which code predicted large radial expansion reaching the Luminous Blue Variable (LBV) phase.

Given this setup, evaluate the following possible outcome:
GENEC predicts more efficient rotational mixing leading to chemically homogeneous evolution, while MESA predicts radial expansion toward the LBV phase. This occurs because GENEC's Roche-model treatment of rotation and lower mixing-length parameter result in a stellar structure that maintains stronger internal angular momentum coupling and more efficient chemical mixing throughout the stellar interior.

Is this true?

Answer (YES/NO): YES